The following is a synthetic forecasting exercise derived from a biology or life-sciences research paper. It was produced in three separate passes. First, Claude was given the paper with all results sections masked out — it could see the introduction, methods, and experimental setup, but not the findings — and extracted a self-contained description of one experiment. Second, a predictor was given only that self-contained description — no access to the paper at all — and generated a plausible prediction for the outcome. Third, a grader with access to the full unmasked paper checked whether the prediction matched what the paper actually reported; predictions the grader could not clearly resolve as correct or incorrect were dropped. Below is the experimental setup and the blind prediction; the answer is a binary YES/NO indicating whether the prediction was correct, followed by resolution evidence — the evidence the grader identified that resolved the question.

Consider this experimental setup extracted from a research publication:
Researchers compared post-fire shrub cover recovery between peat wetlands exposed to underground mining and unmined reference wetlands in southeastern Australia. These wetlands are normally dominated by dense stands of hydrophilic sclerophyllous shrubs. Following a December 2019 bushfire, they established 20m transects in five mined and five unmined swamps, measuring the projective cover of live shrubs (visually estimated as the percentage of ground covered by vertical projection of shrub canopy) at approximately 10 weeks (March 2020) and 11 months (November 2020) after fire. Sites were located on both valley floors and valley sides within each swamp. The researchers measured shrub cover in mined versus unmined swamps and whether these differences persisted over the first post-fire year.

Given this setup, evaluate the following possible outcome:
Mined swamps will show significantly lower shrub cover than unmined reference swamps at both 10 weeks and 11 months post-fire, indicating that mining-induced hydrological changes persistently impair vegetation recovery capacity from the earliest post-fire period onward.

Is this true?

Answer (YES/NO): YES